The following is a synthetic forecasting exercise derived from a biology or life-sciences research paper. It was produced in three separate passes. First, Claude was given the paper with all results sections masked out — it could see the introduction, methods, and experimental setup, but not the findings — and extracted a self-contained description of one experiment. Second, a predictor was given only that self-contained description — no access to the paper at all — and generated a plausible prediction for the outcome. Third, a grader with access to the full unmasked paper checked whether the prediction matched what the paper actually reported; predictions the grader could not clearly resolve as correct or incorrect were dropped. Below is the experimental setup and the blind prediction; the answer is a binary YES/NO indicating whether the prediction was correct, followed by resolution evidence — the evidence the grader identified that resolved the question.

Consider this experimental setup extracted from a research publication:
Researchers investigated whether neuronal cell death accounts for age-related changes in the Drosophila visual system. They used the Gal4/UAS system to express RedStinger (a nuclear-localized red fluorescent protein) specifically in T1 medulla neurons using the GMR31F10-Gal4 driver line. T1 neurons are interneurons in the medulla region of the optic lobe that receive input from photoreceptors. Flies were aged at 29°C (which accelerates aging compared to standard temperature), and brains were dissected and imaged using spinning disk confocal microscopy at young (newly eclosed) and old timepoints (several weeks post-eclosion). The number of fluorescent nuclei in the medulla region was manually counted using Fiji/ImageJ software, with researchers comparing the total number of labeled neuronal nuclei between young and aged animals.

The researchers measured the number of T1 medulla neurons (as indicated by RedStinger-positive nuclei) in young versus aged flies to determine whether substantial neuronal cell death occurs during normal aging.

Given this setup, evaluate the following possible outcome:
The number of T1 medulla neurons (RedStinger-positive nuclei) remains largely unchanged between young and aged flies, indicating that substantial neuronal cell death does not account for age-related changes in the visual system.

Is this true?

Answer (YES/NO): YES